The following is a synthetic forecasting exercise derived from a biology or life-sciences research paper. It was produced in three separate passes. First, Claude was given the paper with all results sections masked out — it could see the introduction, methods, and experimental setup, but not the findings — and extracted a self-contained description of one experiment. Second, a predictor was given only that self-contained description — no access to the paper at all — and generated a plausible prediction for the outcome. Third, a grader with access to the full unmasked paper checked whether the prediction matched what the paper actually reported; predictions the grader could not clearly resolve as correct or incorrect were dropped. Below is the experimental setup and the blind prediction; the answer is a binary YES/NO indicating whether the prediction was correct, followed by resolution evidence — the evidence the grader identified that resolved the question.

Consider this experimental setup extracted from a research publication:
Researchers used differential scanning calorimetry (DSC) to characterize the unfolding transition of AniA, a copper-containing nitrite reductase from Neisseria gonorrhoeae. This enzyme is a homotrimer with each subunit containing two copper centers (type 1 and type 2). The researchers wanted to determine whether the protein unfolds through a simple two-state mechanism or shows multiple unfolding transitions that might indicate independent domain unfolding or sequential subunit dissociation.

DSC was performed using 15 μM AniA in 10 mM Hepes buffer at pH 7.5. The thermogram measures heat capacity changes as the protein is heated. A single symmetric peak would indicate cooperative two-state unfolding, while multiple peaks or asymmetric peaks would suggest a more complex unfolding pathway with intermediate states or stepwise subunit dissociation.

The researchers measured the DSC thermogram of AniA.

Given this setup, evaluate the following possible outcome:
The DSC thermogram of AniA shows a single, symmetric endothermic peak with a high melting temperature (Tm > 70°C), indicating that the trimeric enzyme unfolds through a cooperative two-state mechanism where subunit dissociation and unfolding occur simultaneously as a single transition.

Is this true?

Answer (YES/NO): YES